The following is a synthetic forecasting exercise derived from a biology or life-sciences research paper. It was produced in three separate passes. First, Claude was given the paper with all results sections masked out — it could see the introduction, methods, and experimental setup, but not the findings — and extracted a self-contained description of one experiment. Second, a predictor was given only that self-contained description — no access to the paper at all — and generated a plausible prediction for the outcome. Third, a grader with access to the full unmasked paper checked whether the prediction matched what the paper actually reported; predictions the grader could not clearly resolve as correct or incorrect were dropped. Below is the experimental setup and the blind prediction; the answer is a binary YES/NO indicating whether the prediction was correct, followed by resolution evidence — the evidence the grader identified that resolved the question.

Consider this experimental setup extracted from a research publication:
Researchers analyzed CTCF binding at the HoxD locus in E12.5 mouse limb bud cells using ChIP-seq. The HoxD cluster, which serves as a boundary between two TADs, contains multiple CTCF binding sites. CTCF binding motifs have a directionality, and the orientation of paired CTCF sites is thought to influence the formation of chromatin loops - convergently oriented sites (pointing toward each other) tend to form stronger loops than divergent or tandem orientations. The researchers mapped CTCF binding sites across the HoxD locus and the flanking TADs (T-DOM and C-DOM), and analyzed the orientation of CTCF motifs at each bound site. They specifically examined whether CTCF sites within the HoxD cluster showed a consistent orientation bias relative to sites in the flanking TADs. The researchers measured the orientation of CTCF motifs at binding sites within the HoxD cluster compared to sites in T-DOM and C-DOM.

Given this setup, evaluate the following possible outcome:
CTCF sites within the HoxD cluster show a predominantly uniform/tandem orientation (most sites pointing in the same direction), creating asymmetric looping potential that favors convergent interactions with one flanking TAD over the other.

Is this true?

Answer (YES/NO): NO